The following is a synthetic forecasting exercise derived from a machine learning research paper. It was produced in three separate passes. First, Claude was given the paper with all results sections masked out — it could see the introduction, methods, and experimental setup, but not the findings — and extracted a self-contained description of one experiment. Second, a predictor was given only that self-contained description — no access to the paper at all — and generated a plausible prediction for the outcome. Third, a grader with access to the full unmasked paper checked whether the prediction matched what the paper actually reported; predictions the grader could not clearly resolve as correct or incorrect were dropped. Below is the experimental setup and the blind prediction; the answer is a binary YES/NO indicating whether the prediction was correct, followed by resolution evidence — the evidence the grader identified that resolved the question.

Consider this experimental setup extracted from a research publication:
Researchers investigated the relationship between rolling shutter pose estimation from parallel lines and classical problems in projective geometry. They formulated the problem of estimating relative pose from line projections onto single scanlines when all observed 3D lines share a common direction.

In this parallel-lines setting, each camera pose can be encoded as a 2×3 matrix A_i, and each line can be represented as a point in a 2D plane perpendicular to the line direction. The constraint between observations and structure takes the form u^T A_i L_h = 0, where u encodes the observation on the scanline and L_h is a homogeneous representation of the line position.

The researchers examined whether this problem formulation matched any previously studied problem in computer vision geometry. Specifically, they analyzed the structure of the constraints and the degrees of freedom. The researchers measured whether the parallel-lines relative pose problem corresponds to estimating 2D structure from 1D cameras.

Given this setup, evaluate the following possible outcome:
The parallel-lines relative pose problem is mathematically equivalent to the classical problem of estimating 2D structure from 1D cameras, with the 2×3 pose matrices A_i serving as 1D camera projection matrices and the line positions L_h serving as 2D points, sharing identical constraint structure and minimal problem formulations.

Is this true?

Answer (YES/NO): YES